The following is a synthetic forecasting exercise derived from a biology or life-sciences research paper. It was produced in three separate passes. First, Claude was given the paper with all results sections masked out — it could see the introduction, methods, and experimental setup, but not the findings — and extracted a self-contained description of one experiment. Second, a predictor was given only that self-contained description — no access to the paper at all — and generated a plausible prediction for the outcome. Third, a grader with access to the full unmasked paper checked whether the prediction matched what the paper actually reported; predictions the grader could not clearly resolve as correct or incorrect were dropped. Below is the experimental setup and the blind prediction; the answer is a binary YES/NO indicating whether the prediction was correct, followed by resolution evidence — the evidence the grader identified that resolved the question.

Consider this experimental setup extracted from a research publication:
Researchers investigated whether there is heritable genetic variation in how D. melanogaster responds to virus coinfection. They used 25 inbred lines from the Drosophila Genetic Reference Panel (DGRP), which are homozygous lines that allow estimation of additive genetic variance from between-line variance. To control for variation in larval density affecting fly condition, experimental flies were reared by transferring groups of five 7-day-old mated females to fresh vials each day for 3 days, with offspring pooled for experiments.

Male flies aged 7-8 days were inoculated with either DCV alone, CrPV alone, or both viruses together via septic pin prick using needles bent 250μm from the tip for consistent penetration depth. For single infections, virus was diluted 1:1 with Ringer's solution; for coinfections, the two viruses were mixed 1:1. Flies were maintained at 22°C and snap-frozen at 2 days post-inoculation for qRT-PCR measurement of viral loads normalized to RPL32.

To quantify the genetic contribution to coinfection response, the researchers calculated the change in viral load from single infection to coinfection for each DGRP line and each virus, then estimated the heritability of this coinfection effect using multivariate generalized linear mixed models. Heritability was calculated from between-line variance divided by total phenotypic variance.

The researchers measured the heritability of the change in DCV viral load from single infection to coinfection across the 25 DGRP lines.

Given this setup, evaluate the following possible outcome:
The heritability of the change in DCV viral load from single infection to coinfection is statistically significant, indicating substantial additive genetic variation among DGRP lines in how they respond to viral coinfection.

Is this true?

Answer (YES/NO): NO